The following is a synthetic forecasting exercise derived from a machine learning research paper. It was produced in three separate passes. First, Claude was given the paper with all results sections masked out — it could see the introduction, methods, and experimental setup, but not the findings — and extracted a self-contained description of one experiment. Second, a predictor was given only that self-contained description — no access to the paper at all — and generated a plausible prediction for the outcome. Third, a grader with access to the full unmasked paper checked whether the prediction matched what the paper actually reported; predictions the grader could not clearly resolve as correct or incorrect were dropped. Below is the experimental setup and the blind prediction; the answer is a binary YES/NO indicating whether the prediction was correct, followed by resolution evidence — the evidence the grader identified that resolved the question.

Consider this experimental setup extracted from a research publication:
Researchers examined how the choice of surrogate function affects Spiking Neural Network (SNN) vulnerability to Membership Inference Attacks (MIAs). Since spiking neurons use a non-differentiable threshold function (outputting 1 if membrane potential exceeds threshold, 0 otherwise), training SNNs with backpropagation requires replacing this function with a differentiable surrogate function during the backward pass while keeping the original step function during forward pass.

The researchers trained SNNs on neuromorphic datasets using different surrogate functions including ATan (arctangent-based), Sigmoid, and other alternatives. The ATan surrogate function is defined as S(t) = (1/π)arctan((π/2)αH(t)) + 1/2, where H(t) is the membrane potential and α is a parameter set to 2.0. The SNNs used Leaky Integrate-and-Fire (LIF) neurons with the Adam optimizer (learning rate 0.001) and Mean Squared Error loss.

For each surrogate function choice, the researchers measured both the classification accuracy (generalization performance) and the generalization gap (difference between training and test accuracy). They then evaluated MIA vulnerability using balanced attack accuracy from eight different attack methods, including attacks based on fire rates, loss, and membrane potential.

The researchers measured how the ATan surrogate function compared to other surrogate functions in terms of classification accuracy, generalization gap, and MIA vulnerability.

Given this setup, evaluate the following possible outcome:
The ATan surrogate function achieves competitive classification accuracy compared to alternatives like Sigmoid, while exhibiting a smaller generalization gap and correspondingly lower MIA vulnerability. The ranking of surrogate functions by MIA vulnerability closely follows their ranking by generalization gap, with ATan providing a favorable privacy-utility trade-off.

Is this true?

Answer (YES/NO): NO